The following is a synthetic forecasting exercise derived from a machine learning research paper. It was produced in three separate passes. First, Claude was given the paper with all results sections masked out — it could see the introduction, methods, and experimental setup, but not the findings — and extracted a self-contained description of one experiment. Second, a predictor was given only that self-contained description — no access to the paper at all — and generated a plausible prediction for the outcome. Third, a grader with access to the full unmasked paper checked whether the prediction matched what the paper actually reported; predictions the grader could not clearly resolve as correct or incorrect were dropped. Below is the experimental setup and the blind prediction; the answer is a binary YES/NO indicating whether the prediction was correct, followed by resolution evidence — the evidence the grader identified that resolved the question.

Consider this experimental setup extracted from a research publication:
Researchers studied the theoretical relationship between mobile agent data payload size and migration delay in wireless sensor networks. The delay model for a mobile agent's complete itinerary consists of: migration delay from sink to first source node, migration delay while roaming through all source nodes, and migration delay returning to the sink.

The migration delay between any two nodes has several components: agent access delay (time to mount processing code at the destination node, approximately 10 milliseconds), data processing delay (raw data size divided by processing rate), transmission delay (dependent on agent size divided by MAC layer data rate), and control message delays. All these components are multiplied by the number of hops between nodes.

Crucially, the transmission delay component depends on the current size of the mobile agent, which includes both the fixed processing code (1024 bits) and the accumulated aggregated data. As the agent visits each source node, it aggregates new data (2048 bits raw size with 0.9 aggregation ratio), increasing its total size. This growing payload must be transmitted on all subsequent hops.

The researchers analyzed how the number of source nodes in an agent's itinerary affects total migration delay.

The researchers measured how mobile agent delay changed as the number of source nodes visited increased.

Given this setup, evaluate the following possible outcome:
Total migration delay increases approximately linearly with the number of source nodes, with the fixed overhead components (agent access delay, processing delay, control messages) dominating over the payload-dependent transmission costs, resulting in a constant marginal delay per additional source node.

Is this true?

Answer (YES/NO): NO